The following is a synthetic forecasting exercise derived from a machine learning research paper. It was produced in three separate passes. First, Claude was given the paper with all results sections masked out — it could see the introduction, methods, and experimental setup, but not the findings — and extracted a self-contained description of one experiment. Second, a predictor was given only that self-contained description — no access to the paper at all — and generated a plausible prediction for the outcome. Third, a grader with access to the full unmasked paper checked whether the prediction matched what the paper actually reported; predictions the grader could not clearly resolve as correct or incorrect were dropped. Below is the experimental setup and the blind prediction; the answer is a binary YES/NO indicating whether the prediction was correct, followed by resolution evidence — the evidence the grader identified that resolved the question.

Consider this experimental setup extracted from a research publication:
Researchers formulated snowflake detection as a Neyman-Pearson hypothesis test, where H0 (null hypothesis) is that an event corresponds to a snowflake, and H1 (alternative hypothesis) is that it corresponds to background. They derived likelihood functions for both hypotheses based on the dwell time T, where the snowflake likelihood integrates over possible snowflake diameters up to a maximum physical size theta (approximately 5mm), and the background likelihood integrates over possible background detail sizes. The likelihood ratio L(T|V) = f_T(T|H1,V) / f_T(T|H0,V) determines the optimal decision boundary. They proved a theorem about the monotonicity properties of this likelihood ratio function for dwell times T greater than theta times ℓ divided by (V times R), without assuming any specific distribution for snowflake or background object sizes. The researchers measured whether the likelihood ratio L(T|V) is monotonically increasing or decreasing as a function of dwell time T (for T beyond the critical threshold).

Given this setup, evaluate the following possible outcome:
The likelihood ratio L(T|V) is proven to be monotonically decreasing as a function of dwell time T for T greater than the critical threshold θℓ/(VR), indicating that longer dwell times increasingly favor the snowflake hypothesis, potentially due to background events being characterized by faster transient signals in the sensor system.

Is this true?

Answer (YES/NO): NO